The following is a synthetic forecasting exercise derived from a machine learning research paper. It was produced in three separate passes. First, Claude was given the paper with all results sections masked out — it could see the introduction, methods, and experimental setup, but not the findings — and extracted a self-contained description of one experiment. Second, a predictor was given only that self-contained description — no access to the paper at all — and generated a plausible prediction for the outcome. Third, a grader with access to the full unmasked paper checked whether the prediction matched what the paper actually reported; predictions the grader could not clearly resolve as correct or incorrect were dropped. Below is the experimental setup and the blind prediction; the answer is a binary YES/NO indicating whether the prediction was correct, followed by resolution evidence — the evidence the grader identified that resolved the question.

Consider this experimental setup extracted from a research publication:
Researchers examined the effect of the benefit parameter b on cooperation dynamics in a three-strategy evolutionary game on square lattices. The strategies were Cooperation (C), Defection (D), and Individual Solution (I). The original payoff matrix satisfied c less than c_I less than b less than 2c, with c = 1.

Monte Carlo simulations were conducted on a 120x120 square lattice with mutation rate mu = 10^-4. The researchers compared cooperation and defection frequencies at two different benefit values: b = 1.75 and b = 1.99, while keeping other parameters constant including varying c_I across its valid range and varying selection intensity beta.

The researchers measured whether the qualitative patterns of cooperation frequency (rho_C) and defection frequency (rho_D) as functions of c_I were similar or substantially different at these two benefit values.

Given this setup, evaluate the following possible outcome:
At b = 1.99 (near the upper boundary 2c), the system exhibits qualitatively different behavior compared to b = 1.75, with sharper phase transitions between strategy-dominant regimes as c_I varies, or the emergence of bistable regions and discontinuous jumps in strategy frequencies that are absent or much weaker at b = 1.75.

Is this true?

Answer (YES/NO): NO